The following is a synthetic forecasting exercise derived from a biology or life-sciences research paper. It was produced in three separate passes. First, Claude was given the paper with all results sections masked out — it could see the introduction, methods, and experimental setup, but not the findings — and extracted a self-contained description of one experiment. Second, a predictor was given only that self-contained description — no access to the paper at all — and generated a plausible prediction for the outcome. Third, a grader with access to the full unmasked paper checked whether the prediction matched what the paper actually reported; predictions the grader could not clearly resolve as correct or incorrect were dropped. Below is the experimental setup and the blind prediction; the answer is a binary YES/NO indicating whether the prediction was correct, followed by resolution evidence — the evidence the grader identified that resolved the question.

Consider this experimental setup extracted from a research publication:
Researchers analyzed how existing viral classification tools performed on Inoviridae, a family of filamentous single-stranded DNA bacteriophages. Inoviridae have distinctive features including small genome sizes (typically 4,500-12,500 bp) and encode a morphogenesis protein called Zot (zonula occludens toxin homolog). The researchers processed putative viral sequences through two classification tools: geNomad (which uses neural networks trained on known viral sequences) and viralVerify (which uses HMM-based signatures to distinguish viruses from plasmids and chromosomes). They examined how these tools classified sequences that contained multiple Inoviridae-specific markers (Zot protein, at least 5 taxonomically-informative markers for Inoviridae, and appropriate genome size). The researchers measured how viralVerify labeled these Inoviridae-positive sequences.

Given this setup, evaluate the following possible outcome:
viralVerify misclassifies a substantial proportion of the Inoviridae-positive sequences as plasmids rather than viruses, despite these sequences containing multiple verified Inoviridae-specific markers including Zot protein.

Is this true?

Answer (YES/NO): YES